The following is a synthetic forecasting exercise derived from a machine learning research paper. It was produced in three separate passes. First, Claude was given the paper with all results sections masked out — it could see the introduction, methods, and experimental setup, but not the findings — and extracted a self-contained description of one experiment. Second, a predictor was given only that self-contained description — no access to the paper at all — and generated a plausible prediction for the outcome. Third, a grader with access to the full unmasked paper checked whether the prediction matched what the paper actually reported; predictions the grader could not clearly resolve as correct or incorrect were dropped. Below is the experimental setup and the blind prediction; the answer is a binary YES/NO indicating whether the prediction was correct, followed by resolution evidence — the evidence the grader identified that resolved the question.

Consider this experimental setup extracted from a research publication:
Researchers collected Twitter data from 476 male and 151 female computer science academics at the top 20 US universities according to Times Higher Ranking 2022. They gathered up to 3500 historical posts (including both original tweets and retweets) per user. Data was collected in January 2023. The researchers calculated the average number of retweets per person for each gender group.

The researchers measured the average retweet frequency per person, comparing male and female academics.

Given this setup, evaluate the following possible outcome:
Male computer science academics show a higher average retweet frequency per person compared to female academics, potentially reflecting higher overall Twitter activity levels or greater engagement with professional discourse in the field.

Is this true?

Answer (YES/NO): NO